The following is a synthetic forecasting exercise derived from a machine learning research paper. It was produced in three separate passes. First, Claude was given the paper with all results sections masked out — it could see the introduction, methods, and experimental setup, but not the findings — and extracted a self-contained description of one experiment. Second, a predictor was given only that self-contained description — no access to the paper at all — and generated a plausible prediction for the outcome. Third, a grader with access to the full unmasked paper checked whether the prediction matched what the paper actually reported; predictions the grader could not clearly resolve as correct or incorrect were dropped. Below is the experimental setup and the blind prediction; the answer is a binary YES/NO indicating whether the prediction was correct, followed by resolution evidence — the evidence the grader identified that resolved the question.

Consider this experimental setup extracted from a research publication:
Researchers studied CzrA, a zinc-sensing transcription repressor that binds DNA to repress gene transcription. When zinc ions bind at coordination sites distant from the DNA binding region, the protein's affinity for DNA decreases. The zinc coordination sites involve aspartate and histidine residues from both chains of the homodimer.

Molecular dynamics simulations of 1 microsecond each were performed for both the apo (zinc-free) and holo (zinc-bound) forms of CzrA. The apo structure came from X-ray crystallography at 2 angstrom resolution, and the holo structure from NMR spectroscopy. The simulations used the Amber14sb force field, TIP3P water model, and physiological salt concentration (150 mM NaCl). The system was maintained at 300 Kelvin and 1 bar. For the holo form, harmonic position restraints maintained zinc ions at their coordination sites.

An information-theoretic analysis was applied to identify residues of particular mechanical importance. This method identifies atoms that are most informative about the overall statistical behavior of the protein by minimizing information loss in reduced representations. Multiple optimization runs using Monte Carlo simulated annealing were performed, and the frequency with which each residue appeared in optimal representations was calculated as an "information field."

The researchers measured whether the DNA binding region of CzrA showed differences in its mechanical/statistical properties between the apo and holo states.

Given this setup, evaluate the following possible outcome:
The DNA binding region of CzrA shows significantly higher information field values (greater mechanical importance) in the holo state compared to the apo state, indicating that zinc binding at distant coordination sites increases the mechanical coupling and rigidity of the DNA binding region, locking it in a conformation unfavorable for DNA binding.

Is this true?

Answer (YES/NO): YES